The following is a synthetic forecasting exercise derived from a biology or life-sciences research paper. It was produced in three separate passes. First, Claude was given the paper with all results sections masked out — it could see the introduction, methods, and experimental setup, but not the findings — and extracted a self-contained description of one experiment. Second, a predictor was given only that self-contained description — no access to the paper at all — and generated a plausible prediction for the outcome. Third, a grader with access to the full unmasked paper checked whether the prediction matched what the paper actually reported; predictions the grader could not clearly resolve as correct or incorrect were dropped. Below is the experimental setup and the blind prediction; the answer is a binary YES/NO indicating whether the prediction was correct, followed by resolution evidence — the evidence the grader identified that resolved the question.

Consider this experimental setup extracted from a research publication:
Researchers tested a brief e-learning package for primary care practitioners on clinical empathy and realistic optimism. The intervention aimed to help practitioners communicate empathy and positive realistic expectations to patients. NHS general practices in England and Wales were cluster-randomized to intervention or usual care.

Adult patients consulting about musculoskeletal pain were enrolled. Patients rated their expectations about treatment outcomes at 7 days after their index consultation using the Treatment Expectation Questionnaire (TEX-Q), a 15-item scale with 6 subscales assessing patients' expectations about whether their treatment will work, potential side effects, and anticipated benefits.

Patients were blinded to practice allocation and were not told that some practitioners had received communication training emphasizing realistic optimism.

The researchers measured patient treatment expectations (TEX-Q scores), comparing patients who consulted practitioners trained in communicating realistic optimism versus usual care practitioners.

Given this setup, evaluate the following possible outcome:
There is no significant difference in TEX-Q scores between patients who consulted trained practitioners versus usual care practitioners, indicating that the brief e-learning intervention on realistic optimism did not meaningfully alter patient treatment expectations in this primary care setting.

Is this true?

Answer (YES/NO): YES